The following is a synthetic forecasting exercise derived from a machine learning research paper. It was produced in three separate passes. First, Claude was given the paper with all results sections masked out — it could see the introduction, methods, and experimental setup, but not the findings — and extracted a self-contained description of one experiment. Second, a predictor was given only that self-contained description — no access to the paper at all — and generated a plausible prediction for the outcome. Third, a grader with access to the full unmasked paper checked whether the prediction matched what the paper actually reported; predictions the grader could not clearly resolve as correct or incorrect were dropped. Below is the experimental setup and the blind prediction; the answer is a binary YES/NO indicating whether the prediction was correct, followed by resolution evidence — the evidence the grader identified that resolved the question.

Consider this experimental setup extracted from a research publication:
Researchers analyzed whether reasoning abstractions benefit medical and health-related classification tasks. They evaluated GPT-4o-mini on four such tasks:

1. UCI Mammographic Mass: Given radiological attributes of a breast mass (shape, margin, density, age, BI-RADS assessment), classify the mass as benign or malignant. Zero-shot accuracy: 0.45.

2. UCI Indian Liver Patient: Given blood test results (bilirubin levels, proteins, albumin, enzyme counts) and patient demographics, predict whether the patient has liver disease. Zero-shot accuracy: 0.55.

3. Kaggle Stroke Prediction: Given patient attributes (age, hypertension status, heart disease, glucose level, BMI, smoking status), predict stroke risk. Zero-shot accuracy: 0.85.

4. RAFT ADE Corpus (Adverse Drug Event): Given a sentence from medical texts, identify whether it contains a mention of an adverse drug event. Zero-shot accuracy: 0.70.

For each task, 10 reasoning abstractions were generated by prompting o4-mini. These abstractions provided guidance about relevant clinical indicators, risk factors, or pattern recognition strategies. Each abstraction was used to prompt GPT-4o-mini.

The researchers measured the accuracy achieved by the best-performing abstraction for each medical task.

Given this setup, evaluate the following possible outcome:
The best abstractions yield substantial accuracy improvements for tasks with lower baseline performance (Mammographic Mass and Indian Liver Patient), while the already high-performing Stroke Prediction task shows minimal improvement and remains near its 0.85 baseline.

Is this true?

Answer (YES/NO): YES